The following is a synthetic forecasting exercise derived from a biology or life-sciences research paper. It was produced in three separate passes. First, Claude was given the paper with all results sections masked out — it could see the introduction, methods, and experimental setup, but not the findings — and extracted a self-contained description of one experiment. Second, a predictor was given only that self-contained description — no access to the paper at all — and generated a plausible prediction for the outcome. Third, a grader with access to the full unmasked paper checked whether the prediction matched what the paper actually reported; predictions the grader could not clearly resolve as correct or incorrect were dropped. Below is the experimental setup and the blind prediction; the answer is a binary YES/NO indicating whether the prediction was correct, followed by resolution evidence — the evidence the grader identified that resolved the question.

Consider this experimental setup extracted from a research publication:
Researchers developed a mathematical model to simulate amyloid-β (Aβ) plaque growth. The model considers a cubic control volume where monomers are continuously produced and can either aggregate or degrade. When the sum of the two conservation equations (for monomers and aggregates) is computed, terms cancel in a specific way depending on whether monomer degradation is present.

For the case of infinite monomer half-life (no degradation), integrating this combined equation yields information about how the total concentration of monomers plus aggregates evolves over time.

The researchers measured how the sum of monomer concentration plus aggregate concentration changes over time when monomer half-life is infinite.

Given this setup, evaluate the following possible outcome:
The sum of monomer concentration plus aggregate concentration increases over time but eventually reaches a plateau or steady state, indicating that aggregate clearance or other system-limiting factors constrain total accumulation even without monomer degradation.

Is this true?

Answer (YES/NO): NO